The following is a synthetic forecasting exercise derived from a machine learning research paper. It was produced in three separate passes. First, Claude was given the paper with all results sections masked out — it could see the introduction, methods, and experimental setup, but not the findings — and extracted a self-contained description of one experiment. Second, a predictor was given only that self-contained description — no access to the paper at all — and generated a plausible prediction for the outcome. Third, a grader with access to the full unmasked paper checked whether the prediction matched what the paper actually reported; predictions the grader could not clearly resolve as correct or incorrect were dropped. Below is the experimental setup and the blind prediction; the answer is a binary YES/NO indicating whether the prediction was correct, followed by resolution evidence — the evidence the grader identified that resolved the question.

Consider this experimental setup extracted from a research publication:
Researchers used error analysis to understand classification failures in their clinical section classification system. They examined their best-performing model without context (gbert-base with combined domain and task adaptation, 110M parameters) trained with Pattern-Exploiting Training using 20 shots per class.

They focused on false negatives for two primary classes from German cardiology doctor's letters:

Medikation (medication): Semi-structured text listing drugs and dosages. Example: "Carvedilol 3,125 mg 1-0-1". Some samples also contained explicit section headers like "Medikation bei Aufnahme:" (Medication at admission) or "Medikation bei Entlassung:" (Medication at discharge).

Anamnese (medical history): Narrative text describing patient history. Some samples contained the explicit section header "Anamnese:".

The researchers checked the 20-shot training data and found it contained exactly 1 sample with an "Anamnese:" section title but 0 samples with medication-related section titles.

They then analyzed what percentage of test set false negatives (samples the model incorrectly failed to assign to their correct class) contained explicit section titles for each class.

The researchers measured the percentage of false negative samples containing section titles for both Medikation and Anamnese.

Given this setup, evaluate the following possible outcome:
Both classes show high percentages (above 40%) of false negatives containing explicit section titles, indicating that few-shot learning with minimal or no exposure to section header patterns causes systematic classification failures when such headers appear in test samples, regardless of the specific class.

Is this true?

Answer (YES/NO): NO